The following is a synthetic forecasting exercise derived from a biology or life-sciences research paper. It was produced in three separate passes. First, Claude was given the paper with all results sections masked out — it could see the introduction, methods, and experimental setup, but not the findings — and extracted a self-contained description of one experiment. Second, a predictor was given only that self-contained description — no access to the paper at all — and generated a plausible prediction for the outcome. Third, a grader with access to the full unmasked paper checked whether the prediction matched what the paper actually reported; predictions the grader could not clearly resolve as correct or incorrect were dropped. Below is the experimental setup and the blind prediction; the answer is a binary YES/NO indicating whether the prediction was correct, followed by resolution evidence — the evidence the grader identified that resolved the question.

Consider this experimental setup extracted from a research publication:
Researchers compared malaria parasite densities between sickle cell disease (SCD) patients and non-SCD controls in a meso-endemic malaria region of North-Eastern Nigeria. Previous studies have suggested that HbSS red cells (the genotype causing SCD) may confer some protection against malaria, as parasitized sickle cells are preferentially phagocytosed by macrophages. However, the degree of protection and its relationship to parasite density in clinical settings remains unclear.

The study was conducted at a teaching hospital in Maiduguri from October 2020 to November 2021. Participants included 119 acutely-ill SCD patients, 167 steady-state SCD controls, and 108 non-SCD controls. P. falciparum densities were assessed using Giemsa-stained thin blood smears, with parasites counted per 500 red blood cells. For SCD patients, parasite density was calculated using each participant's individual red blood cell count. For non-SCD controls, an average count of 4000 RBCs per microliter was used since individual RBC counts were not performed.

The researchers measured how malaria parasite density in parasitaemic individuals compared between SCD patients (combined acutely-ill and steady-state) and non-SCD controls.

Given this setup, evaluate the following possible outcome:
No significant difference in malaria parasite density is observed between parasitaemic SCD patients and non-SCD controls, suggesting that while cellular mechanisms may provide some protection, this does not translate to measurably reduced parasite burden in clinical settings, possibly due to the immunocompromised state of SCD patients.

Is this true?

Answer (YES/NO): NO